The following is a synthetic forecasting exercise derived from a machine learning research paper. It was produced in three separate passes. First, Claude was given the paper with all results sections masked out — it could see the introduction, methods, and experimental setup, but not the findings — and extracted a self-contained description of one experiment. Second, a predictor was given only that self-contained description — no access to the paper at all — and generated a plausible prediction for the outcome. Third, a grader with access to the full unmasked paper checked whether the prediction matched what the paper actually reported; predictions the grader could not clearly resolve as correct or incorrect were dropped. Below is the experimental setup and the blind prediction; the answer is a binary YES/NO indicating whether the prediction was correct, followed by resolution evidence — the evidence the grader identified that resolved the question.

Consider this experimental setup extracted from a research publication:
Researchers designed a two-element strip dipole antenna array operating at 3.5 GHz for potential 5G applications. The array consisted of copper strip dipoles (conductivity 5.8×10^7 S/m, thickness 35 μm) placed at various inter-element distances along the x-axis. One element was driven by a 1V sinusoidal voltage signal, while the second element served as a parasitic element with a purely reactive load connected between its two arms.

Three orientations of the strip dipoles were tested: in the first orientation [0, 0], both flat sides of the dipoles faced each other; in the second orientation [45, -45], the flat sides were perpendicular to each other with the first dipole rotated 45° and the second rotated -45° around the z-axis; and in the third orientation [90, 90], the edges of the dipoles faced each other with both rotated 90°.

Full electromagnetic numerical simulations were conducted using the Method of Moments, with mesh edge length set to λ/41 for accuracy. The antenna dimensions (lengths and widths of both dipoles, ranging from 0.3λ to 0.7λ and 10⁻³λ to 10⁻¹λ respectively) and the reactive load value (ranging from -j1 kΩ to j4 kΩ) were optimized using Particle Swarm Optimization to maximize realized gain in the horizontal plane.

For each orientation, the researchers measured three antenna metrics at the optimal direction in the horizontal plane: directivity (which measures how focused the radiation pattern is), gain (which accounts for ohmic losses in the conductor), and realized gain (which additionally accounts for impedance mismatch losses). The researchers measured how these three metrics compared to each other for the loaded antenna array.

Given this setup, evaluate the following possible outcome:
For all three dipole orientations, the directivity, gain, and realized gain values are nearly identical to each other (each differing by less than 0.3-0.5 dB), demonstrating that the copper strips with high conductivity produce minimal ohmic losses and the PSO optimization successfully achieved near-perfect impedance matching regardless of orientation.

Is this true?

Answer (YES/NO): NO